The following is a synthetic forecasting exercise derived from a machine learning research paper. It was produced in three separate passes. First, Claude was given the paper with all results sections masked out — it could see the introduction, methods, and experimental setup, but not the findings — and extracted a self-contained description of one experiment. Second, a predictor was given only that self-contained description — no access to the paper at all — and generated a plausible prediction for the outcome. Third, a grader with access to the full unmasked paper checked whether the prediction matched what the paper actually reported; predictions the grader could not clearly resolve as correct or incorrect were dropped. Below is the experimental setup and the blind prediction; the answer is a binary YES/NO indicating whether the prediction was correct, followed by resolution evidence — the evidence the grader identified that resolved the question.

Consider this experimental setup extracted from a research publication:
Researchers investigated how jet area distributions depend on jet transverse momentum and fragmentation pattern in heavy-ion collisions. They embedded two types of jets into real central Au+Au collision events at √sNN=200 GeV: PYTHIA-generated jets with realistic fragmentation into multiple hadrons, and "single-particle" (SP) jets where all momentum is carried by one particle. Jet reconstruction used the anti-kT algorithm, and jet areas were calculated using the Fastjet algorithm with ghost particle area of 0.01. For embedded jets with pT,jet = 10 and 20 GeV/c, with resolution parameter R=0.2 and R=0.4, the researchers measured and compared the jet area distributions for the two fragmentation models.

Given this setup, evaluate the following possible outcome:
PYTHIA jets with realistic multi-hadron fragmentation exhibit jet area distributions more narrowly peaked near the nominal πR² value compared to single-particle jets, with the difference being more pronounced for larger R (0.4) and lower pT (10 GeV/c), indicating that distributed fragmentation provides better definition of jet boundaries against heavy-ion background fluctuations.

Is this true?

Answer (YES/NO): NO